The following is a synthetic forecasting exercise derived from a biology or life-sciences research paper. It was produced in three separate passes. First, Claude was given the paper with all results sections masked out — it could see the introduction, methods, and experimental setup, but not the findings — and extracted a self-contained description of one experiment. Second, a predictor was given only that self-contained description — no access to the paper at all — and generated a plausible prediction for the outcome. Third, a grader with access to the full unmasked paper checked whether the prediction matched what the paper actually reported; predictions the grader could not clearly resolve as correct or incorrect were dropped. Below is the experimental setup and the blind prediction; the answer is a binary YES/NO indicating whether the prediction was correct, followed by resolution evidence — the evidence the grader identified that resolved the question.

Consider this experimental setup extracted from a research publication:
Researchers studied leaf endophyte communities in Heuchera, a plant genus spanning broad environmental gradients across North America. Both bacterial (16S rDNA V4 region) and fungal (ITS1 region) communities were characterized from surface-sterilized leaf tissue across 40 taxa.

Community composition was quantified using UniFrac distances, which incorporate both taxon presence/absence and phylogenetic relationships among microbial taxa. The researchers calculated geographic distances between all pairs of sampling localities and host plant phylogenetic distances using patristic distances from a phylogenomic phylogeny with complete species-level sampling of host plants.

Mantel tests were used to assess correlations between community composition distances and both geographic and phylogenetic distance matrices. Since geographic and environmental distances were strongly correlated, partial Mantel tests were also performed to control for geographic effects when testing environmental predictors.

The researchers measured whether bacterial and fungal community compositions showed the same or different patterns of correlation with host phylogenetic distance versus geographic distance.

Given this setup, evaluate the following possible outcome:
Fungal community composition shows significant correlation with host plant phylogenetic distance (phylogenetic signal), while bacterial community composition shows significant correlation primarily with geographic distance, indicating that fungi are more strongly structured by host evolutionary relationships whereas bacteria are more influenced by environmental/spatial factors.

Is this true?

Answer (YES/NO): NO